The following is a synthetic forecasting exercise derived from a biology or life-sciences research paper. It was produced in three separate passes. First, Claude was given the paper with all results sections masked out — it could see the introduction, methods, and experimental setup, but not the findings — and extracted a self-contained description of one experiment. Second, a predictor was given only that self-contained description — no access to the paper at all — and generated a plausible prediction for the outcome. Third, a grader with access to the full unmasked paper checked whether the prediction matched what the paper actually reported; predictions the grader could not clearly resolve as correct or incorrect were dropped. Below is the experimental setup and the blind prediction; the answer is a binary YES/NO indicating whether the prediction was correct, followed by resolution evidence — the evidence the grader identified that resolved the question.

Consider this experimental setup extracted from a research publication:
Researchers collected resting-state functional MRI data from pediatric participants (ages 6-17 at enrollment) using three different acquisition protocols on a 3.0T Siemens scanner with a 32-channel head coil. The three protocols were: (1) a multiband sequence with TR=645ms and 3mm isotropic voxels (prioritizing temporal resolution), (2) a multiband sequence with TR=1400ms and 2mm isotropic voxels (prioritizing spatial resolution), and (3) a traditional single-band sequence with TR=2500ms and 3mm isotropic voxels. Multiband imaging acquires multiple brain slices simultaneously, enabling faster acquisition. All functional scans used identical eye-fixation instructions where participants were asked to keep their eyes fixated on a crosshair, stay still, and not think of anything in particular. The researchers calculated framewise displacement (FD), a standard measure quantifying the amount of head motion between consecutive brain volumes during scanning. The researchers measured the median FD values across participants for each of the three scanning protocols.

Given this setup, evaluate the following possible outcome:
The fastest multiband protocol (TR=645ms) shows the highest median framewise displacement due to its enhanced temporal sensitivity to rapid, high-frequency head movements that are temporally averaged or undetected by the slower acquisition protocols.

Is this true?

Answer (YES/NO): NO